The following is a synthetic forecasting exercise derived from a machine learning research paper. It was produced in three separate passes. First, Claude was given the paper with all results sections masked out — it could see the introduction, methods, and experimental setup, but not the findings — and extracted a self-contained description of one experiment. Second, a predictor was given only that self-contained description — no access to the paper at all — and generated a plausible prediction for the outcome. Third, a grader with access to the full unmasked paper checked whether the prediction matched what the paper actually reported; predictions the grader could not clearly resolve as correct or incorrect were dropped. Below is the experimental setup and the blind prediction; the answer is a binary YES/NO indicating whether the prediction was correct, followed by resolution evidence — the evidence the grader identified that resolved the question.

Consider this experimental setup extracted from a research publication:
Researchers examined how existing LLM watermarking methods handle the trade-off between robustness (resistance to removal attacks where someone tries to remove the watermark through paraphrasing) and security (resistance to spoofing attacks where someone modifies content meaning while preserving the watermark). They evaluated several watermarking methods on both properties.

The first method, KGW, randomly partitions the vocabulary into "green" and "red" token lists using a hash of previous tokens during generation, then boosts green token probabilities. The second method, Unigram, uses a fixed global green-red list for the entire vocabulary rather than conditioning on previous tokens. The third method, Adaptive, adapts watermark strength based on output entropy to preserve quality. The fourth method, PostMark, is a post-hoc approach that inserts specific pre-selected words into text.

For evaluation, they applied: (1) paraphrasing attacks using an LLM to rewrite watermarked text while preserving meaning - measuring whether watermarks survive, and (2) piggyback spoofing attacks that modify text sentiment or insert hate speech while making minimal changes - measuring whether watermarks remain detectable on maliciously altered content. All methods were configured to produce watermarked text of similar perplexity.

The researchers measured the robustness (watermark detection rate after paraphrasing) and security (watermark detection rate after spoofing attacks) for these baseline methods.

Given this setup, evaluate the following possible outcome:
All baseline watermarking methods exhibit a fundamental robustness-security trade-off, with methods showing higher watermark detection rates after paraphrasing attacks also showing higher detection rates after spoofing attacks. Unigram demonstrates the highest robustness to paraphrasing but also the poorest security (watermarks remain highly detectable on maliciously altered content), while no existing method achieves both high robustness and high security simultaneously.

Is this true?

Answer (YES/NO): NO